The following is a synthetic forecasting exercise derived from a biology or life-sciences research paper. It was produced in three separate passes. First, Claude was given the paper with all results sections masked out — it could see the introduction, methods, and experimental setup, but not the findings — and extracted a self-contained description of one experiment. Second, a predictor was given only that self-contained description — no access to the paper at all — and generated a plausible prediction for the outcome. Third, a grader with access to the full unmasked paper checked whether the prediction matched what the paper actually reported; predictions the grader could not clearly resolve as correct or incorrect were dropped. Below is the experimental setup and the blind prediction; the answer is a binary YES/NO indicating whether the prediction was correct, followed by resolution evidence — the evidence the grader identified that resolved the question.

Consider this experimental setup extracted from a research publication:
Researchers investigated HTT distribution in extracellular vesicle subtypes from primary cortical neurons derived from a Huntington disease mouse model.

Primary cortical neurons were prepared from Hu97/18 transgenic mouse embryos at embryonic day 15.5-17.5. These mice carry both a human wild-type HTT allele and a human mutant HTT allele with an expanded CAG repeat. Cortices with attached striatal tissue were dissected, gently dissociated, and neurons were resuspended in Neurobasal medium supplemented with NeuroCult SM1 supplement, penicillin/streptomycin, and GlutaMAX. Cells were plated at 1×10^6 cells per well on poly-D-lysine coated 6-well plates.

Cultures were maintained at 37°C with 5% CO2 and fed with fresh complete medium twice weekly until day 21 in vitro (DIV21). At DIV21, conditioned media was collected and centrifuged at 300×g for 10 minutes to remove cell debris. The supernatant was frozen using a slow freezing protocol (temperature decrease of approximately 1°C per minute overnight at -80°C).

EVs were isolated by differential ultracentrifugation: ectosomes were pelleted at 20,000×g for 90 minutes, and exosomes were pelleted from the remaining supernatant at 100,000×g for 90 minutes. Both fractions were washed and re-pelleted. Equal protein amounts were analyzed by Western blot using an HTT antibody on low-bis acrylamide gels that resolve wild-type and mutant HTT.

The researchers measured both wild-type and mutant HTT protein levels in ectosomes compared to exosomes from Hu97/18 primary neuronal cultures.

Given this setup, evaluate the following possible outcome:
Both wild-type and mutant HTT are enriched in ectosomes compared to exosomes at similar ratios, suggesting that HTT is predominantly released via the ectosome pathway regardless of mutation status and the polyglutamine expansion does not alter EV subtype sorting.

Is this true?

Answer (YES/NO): YES